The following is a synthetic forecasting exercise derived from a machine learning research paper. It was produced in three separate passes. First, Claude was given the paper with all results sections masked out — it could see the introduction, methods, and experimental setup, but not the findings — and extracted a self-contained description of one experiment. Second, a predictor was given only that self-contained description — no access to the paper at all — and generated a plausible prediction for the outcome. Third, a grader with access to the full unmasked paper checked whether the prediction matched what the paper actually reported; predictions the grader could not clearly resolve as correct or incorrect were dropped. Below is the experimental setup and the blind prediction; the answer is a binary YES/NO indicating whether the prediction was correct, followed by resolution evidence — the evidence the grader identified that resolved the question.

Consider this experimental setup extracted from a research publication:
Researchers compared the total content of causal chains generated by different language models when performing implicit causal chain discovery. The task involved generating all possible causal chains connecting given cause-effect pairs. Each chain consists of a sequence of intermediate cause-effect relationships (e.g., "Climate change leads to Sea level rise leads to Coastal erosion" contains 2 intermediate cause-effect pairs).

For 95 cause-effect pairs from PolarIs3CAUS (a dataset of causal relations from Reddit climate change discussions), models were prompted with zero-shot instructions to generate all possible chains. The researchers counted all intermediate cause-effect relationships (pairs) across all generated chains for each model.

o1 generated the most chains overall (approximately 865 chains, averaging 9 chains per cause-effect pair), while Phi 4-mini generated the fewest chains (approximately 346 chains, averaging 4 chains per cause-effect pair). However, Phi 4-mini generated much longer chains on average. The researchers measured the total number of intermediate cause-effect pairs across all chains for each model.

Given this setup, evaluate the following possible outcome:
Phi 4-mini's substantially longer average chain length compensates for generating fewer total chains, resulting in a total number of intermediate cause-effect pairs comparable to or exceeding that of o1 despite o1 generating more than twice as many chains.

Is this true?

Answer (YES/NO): NO